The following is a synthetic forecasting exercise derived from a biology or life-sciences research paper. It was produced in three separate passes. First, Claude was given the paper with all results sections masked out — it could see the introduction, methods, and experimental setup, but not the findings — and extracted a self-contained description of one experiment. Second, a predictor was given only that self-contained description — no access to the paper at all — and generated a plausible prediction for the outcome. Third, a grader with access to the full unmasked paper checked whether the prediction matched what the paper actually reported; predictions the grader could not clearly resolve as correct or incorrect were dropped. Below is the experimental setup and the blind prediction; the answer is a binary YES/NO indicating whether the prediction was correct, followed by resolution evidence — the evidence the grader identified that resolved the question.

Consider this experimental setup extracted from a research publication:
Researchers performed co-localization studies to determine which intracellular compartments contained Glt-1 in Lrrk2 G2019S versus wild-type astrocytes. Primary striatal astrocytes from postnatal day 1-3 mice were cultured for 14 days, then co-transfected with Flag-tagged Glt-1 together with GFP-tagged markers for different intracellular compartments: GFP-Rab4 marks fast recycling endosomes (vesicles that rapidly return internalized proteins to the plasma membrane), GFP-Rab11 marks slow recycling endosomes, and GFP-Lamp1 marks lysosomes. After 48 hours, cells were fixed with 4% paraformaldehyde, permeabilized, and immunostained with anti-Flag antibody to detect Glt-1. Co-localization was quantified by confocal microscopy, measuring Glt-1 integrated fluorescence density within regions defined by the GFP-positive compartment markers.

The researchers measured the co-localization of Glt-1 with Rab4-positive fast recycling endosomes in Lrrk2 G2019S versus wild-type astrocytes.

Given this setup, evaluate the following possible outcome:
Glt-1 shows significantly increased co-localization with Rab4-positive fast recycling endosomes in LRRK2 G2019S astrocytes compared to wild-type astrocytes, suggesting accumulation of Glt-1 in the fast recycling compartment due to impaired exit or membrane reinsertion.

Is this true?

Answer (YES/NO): YES